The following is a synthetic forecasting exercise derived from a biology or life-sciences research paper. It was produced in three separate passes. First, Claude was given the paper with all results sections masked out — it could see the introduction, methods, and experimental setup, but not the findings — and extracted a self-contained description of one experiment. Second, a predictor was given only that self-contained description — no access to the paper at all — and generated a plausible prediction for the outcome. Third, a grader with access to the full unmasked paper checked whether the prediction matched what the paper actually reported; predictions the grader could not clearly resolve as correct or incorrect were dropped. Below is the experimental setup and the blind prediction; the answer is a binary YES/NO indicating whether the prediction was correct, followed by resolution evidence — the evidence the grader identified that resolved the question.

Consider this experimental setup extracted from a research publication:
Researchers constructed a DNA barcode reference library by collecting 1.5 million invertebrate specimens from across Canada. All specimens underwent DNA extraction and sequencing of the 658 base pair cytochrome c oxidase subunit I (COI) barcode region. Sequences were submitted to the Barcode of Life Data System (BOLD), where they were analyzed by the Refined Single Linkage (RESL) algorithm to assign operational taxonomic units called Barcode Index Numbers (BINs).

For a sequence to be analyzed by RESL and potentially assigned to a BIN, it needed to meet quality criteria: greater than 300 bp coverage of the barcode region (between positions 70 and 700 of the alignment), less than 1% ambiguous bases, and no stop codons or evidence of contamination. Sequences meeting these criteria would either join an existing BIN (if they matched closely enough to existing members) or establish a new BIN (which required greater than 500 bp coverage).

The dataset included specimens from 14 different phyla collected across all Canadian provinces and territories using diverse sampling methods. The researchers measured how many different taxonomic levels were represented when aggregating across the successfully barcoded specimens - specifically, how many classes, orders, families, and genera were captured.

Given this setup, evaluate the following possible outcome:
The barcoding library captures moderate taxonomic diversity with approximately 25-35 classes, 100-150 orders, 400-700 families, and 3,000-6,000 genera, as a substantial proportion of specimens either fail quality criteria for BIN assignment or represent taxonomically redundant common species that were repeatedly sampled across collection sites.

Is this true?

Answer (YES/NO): NO